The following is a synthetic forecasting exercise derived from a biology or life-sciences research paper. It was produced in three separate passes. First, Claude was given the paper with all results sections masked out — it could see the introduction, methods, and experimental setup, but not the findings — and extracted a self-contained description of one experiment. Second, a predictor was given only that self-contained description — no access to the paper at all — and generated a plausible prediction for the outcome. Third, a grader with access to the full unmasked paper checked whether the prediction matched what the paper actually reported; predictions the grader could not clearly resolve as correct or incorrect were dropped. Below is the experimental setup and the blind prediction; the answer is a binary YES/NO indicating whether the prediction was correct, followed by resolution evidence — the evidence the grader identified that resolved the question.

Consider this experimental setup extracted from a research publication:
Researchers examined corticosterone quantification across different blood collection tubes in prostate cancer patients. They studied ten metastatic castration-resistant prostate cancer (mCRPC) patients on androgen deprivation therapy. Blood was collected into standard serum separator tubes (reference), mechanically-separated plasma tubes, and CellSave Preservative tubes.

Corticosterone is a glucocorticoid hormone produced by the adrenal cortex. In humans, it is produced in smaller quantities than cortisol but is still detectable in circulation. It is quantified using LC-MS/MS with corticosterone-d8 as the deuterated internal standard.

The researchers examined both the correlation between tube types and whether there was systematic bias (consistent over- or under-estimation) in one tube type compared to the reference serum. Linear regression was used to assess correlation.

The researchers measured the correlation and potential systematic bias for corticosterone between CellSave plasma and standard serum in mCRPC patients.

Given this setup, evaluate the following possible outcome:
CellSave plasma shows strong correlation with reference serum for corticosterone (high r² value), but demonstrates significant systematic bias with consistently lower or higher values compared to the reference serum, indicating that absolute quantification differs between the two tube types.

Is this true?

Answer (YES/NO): YES